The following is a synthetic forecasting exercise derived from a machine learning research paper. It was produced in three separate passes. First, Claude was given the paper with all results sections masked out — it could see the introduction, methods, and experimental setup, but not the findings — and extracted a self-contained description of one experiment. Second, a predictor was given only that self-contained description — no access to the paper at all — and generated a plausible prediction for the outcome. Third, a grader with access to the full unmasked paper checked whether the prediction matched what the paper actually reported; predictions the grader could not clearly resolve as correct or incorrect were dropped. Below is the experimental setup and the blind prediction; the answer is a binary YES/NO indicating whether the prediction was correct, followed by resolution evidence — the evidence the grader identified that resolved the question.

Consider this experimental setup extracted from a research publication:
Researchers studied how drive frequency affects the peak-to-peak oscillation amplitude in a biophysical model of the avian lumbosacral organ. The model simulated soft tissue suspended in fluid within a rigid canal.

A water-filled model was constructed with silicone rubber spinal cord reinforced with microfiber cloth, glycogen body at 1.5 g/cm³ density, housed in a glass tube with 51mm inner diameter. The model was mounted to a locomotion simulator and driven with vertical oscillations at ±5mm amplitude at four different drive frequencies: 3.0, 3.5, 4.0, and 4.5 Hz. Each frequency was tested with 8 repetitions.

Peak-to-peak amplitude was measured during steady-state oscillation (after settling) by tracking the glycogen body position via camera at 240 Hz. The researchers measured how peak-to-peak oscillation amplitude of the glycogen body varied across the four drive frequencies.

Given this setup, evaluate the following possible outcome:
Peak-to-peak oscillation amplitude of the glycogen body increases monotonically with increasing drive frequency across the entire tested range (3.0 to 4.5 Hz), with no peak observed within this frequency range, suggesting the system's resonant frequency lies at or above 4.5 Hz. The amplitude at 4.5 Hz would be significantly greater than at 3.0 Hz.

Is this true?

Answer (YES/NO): YES